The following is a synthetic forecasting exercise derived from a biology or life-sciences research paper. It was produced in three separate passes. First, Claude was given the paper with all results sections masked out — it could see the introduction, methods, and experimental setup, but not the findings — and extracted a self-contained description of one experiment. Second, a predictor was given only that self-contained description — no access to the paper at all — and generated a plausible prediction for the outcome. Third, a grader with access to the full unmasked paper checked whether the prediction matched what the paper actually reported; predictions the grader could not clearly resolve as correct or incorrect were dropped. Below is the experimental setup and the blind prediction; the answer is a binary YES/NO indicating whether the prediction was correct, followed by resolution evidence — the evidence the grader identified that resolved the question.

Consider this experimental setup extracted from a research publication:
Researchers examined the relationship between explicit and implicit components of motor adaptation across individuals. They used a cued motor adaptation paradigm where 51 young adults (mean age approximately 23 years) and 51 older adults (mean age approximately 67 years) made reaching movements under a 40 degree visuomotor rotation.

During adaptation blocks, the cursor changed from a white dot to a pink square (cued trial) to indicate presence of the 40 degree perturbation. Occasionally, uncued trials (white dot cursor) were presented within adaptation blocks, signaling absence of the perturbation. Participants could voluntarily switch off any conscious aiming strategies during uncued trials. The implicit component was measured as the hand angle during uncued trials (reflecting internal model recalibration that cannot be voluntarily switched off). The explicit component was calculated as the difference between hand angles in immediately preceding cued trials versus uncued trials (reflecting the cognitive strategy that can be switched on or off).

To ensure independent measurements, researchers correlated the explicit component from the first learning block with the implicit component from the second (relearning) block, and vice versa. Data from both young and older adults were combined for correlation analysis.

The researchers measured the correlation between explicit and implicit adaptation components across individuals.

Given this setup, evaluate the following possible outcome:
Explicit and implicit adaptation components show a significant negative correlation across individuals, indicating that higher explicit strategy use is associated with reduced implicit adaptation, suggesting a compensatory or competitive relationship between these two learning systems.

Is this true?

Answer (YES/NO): YES